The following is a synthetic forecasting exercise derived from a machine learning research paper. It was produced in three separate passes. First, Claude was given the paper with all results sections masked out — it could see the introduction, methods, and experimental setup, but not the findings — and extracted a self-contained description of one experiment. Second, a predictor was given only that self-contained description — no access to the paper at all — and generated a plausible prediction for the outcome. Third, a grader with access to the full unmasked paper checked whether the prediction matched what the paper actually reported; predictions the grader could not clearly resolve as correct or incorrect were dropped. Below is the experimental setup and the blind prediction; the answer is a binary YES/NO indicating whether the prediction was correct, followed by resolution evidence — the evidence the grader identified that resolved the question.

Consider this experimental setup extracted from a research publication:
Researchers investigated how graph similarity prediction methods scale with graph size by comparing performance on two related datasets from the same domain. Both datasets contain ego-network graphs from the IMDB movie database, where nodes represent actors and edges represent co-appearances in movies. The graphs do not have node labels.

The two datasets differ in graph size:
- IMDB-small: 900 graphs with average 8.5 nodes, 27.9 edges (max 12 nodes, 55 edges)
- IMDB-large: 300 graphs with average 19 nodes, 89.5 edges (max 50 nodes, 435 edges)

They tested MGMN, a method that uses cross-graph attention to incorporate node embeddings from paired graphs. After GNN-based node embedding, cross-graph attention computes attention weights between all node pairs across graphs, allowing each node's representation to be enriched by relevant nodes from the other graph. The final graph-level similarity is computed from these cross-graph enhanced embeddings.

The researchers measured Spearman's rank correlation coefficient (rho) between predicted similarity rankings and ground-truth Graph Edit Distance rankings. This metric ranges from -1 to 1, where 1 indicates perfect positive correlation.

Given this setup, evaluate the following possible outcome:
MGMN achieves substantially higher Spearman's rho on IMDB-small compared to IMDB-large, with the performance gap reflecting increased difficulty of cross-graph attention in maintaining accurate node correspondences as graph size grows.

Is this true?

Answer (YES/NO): YES